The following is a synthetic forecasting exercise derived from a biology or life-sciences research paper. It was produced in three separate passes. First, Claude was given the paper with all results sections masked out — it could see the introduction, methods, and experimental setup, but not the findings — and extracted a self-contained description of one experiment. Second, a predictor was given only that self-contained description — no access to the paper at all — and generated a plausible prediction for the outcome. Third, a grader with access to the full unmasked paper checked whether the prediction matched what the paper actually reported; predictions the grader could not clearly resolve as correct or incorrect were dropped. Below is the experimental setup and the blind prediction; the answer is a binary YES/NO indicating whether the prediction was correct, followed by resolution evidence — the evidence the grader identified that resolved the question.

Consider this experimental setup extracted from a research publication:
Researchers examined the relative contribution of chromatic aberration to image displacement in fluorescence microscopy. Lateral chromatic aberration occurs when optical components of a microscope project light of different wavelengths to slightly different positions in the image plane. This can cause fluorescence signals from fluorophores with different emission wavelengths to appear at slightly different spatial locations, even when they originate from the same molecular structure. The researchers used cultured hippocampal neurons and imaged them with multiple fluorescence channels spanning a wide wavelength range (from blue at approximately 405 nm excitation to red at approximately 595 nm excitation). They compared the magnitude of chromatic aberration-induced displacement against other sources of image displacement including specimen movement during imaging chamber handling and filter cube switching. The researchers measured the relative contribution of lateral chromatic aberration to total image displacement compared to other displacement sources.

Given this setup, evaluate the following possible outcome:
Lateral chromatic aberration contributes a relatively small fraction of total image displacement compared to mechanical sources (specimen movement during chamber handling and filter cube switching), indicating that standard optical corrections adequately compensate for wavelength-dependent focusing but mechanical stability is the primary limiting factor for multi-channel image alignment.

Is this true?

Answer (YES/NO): YES